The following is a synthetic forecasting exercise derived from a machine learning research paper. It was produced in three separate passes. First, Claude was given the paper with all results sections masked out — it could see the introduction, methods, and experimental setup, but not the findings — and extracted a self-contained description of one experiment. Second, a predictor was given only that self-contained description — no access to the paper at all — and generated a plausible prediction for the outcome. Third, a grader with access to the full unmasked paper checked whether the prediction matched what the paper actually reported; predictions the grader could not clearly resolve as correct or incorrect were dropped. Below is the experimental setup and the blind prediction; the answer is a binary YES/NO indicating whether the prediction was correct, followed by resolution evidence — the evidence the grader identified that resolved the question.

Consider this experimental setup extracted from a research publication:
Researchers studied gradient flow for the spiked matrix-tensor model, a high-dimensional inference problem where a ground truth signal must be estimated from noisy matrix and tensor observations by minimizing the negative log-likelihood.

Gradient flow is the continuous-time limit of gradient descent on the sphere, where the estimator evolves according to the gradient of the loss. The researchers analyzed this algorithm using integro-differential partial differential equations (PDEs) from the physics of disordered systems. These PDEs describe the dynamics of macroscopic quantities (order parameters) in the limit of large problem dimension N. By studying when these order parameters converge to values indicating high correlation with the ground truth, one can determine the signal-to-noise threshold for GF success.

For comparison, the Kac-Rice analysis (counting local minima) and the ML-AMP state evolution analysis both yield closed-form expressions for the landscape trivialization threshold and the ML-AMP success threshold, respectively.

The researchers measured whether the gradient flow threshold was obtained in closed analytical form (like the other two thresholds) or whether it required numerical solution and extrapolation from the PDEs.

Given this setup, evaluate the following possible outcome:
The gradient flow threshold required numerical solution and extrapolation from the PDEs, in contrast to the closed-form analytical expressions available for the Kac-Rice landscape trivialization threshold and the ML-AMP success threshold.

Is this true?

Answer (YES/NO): YES